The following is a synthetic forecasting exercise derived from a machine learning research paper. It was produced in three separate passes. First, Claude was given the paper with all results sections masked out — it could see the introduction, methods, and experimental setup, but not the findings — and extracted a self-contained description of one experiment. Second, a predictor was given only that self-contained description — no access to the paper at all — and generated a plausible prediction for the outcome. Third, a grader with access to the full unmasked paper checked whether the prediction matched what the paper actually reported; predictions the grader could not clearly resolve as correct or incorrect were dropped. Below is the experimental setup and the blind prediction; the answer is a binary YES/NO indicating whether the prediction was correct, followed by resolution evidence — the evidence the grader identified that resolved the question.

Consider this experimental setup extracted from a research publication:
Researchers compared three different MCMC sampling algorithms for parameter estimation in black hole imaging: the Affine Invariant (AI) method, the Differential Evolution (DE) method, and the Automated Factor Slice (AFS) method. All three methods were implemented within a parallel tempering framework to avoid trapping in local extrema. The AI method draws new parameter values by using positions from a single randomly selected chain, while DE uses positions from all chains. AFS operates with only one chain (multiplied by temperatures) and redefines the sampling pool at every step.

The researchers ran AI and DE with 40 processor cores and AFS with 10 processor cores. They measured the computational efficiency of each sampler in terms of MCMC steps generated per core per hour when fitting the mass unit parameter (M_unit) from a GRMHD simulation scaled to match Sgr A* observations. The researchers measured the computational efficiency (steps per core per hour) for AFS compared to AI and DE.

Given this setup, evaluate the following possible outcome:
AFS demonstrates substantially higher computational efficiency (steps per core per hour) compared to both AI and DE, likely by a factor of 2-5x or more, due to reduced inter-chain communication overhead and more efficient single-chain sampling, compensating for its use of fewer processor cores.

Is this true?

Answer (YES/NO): NO